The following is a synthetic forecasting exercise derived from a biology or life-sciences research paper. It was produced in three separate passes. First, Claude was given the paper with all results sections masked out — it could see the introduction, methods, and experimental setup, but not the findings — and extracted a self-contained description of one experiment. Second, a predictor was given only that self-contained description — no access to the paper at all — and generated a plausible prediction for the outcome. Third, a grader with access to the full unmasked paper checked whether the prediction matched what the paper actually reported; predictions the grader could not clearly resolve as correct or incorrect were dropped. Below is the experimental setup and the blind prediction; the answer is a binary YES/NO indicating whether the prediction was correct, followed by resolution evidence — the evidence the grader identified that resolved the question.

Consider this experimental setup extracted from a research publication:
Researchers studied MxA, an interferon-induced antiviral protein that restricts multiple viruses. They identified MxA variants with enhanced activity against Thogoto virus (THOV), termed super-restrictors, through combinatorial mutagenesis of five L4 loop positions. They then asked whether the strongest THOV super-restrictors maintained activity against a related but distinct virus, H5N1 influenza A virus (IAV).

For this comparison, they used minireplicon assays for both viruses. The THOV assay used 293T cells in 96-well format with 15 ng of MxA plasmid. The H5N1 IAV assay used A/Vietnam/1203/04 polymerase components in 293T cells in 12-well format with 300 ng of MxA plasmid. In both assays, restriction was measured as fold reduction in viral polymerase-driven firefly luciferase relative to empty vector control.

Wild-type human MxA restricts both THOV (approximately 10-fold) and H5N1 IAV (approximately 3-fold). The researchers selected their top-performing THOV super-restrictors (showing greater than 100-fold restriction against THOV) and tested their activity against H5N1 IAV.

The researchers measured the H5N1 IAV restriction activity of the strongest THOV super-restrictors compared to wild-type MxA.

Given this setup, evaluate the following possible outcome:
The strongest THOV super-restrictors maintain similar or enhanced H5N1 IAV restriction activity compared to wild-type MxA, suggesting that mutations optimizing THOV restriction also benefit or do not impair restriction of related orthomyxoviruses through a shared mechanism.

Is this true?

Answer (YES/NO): NO